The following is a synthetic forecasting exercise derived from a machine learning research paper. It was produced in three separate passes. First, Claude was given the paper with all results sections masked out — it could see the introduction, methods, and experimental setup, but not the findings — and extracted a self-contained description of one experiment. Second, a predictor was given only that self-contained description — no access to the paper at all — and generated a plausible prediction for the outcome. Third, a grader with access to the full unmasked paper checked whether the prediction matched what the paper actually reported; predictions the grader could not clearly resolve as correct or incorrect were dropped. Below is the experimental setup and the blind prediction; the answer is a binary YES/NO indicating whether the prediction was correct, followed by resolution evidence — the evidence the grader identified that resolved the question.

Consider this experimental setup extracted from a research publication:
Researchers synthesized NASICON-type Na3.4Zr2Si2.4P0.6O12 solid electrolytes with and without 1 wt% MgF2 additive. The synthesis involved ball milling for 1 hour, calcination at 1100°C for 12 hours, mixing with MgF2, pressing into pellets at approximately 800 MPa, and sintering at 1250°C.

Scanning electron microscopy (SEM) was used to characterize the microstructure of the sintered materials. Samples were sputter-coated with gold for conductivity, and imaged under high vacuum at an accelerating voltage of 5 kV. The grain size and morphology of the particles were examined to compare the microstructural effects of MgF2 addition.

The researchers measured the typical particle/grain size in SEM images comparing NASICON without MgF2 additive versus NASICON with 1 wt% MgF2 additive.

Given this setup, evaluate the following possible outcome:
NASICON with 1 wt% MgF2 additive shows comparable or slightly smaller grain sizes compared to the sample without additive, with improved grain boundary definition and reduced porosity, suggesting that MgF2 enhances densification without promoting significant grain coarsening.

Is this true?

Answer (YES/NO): NO